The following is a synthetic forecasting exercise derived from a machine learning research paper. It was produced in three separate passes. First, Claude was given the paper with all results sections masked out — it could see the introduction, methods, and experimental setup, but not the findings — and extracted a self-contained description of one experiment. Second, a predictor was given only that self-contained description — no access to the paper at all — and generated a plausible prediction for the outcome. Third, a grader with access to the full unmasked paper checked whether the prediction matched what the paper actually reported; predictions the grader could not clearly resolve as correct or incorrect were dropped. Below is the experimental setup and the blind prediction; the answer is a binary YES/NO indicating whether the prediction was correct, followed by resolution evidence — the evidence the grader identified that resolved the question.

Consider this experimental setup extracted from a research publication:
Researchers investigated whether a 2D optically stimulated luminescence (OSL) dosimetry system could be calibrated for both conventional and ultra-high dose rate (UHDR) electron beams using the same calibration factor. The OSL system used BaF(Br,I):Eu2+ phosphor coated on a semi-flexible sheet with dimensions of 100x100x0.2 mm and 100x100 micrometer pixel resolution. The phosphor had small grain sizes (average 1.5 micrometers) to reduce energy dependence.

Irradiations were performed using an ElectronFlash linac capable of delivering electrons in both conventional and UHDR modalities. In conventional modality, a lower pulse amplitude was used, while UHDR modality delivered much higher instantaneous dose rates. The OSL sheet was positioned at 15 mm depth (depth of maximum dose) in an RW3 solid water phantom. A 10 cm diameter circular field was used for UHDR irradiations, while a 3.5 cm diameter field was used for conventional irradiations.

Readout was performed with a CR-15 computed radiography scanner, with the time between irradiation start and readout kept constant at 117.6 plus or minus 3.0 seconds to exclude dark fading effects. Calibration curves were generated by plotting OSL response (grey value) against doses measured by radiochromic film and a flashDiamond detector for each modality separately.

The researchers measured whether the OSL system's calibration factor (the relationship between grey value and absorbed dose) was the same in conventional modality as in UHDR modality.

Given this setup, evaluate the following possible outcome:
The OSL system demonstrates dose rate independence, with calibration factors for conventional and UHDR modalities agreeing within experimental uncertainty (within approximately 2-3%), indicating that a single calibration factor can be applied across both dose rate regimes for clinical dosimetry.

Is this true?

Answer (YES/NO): YES